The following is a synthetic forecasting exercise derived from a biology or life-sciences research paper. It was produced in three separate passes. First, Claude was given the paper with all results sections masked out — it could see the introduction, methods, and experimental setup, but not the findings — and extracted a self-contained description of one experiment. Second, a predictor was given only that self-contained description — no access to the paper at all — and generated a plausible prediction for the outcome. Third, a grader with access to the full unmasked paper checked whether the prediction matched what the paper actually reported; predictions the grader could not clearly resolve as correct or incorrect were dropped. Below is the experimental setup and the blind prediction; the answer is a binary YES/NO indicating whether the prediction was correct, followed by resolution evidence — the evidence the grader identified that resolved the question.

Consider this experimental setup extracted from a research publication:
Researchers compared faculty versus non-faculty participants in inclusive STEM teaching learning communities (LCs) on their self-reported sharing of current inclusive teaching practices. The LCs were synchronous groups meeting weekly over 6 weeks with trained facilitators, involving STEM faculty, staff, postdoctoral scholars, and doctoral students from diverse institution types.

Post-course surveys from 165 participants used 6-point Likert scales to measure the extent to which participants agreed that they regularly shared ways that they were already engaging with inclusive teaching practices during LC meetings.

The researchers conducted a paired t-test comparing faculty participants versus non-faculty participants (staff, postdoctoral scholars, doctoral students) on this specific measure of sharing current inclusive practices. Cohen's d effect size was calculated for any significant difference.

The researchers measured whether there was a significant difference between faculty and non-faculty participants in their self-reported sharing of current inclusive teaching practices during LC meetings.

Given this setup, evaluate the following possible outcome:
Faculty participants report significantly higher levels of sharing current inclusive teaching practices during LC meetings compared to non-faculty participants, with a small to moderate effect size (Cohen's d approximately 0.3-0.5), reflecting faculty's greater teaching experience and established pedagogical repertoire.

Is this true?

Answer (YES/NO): YES